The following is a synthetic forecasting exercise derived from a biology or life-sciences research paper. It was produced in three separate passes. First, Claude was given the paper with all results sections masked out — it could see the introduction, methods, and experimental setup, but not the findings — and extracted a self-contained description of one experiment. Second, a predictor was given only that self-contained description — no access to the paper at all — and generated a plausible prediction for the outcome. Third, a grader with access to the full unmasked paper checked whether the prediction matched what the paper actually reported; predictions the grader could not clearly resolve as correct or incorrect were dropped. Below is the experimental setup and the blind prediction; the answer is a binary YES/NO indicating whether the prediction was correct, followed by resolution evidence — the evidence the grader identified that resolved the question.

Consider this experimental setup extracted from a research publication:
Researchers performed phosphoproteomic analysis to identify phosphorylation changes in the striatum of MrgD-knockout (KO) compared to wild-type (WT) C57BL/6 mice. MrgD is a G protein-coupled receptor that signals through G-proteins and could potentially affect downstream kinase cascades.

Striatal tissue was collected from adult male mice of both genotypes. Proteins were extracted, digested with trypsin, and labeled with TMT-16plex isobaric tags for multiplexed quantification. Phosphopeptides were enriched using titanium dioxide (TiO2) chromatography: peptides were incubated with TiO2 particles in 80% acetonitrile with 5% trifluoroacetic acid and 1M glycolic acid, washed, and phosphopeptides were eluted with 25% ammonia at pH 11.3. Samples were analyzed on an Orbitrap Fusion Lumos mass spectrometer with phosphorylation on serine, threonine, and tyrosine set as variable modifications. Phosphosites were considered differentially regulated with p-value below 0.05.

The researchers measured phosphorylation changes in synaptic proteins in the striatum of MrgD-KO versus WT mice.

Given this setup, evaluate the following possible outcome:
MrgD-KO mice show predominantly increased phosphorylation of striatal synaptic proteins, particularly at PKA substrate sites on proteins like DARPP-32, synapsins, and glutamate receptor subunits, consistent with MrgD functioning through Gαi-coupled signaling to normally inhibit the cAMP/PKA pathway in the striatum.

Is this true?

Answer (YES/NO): NO